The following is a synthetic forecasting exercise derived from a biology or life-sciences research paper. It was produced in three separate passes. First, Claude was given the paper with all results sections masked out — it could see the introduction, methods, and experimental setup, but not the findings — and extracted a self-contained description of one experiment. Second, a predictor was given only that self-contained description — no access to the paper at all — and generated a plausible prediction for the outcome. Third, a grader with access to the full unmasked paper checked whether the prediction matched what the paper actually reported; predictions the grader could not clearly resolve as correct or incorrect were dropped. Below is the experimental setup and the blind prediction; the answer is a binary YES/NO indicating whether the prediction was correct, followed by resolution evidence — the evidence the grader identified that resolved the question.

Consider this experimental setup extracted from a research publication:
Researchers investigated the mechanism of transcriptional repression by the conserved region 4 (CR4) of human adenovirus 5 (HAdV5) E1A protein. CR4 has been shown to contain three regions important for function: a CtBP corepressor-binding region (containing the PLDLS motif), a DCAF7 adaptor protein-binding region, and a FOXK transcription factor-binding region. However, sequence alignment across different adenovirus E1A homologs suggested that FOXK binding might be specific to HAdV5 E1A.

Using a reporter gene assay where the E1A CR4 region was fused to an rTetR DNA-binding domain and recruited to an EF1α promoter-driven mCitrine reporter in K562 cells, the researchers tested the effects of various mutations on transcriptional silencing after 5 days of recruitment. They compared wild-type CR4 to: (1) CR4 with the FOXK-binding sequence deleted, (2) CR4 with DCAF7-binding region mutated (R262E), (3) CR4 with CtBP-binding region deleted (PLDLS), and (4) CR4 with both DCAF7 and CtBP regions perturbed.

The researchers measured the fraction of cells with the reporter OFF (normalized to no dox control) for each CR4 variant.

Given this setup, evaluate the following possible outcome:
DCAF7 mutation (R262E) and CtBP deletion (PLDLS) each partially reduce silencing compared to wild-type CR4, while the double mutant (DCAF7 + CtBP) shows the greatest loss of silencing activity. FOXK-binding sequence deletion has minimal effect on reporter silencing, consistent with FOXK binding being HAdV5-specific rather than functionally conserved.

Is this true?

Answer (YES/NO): YES